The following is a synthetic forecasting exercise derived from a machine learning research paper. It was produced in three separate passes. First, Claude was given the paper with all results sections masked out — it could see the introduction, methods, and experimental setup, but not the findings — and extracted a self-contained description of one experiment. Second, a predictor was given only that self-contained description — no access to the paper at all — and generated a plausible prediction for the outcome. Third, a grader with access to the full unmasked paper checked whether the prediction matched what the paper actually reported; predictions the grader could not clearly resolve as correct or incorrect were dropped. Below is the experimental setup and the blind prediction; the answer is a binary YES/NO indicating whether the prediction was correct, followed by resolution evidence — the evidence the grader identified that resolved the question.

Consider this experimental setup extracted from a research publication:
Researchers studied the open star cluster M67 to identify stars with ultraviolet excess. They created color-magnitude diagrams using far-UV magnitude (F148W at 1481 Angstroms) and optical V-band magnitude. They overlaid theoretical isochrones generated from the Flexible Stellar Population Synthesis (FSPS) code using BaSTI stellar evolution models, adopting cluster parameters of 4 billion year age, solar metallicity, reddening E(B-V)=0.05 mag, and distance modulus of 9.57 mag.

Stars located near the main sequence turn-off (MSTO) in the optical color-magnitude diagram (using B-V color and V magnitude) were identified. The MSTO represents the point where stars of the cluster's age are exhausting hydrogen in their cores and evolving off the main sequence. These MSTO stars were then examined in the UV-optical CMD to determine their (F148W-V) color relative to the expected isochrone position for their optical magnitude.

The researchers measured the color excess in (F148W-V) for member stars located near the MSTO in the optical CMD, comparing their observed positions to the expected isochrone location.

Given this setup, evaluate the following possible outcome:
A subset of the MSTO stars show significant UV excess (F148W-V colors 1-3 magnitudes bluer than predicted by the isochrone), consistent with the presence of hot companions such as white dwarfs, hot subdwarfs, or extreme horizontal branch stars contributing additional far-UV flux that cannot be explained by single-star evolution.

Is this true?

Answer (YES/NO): YES